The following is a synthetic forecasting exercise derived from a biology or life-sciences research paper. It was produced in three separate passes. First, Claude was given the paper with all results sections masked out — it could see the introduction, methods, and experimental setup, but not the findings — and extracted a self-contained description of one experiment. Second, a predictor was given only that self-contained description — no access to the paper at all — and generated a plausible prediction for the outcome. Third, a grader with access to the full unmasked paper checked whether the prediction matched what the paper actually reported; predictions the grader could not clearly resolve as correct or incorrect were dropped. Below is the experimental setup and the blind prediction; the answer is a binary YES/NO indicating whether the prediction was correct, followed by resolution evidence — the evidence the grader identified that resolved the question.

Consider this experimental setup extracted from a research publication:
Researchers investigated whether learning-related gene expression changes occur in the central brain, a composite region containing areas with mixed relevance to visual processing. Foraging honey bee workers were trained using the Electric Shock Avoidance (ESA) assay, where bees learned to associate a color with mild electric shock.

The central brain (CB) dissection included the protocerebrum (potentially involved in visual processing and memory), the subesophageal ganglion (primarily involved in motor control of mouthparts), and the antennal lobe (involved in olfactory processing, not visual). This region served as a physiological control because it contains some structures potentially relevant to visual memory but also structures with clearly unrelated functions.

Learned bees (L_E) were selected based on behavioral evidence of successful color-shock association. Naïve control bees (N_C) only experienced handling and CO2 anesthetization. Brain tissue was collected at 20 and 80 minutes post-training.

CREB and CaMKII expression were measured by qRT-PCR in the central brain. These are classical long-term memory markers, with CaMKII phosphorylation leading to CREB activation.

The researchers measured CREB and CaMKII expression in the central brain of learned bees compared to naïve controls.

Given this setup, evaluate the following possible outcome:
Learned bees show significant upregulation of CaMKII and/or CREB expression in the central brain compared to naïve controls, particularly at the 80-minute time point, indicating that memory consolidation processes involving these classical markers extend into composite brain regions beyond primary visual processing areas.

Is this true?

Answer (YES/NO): NO